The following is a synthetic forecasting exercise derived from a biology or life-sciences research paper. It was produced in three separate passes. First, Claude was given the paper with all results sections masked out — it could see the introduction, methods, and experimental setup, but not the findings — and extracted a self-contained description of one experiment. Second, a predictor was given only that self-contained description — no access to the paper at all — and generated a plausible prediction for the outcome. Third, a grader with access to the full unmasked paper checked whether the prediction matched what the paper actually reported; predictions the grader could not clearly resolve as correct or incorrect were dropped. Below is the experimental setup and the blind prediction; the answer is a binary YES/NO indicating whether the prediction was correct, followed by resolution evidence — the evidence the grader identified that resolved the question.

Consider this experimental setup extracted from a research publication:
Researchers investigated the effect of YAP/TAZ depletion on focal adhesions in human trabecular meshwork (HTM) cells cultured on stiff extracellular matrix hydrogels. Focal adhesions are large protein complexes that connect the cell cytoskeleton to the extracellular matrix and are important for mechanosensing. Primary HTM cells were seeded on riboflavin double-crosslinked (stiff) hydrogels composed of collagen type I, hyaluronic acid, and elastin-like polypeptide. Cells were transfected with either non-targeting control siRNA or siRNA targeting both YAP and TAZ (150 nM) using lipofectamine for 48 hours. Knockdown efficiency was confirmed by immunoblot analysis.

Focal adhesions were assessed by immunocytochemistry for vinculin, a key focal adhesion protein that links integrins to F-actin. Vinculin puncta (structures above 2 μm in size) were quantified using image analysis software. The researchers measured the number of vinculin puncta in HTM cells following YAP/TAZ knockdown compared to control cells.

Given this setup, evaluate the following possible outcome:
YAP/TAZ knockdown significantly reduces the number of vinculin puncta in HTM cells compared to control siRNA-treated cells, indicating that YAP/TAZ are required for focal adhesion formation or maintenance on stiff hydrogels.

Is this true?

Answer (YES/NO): YES